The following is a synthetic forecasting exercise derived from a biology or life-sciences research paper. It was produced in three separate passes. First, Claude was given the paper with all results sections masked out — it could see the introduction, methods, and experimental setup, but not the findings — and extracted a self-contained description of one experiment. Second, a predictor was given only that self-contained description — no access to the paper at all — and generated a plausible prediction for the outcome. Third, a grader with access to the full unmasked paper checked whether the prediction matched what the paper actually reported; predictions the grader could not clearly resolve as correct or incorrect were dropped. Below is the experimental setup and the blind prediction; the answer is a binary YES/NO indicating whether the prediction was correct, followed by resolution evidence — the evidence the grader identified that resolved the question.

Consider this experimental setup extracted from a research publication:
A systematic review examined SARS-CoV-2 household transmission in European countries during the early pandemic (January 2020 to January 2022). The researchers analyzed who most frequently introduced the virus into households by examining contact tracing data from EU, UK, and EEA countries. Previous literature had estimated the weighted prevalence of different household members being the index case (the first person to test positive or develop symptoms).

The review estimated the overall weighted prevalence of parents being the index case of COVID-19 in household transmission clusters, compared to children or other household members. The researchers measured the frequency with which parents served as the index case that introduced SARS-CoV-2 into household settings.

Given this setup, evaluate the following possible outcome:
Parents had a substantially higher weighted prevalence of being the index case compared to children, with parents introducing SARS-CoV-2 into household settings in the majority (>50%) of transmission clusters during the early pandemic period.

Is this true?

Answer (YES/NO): YES